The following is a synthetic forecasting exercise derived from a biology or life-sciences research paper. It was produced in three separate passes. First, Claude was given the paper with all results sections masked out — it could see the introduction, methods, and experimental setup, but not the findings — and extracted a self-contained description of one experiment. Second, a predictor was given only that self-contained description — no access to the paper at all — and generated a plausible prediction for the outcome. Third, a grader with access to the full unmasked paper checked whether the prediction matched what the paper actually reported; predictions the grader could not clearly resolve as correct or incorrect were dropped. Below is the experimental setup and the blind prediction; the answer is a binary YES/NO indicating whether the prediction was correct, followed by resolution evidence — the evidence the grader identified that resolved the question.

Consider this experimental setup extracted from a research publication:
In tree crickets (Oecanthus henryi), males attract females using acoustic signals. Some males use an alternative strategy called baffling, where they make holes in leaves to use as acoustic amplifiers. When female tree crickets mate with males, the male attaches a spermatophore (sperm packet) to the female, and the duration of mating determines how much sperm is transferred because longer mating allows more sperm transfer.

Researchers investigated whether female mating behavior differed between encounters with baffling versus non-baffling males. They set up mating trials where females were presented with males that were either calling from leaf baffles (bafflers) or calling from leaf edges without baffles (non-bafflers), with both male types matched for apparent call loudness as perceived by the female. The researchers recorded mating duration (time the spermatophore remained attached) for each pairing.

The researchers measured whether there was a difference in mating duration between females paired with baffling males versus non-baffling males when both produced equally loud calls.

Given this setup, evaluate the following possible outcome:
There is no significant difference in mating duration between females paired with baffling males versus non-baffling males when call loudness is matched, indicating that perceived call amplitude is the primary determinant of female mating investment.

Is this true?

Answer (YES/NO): YES